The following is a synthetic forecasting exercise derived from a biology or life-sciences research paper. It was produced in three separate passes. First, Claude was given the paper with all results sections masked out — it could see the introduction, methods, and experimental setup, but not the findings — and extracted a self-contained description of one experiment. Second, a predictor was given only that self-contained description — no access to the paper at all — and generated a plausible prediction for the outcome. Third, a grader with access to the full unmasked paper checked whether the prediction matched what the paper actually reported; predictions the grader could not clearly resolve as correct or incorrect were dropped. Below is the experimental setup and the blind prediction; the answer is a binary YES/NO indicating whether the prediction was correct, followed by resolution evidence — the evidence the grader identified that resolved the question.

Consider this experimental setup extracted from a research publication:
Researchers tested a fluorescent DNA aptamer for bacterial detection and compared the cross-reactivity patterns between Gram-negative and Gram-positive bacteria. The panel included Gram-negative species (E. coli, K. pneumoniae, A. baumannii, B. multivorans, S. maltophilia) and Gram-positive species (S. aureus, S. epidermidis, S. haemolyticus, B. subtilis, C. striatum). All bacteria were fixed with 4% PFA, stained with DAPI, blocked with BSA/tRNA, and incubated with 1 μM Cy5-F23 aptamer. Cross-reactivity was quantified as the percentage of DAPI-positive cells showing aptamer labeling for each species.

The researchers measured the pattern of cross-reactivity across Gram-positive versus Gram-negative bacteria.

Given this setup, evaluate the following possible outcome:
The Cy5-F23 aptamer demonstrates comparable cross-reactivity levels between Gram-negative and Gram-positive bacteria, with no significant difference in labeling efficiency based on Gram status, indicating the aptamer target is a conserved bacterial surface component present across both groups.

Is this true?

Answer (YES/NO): NO